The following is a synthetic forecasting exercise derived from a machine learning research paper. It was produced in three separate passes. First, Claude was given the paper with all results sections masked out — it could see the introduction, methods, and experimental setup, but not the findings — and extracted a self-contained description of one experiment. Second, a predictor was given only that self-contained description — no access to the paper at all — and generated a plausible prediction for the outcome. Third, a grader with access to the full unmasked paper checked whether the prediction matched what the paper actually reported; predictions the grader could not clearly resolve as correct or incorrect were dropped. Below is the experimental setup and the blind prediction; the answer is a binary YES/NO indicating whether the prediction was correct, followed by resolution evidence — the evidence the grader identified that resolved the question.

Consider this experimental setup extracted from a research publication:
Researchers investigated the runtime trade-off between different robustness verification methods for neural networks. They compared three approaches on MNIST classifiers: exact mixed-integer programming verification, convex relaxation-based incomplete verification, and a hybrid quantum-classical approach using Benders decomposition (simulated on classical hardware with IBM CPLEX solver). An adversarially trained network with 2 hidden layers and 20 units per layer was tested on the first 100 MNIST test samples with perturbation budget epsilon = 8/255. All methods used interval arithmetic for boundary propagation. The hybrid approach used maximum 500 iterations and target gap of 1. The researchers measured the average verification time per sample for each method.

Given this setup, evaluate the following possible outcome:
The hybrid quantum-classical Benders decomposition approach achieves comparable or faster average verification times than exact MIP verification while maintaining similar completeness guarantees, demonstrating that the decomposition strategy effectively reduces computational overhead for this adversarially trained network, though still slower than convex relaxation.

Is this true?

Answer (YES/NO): NO